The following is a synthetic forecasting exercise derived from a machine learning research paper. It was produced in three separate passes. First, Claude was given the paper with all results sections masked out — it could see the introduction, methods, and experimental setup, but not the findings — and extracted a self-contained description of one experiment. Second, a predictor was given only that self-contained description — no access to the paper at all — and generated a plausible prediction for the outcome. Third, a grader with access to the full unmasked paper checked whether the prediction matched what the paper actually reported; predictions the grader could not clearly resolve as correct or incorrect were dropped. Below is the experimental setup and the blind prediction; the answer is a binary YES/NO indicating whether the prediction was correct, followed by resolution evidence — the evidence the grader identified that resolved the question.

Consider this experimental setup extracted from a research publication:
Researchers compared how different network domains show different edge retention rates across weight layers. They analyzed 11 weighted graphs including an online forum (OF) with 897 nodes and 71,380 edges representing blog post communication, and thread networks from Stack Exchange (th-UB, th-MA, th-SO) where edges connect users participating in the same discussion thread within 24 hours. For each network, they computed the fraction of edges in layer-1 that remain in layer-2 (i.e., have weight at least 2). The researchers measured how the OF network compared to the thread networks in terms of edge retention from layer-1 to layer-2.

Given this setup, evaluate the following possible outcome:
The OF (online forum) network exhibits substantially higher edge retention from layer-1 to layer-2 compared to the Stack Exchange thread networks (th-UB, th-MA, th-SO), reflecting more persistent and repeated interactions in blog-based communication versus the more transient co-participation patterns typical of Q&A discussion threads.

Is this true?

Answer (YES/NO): YES